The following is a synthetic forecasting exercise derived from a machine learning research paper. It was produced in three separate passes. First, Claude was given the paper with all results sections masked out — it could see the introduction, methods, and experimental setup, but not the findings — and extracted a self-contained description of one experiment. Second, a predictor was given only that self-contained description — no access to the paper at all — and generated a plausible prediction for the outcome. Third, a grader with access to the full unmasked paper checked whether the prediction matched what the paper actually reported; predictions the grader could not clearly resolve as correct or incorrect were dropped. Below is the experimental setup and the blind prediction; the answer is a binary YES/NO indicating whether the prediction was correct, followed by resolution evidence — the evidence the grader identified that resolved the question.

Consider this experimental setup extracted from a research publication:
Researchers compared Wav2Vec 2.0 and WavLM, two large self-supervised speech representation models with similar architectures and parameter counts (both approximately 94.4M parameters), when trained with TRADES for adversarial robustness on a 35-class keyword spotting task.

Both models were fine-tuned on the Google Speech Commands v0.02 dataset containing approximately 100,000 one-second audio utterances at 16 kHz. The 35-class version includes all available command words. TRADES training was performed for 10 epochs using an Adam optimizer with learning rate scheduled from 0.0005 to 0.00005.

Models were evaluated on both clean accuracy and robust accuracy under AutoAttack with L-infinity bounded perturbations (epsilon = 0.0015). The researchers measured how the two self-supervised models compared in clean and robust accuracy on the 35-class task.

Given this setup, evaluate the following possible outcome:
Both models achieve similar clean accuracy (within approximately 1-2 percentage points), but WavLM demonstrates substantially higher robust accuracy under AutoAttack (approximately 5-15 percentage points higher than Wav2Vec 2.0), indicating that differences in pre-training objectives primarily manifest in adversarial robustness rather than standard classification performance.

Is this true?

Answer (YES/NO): NO